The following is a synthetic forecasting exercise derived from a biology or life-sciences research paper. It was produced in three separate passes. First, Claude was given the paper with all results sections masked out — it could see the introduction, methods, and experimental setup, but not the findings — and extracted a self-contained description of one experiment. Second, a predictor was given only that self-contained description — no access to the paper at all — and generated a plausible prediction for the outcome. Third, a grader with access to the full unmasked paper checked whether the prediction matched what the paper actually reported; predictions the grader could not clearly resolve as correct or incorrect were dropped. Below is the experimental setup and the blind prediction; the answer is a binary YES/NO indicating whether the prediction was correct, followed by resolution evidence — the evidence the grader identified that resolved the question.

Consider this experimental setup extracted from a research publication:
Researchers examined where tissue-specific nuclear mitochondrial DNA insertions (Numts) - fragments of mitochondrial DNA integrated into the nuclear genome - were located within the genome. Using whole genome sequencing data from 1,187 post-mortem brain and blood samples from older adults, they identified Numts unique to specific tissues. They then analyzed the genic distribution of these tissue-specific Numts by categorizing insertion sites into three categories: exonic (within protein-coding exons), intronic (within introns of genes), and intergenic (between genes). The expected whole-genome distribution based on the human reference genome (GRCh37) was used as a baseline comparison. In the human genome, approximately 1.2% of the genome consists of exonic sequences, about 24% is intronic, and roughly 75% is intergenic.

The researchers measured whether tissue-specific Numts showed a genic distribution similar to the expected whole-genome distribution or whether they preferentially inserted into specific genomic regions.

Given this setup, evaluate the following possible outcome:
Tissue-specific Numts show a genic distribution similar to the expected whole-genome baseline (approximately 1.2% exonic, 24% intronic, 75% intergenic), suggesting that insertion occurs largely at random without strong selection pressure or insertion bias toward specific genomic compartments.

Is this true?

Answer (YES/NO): NO